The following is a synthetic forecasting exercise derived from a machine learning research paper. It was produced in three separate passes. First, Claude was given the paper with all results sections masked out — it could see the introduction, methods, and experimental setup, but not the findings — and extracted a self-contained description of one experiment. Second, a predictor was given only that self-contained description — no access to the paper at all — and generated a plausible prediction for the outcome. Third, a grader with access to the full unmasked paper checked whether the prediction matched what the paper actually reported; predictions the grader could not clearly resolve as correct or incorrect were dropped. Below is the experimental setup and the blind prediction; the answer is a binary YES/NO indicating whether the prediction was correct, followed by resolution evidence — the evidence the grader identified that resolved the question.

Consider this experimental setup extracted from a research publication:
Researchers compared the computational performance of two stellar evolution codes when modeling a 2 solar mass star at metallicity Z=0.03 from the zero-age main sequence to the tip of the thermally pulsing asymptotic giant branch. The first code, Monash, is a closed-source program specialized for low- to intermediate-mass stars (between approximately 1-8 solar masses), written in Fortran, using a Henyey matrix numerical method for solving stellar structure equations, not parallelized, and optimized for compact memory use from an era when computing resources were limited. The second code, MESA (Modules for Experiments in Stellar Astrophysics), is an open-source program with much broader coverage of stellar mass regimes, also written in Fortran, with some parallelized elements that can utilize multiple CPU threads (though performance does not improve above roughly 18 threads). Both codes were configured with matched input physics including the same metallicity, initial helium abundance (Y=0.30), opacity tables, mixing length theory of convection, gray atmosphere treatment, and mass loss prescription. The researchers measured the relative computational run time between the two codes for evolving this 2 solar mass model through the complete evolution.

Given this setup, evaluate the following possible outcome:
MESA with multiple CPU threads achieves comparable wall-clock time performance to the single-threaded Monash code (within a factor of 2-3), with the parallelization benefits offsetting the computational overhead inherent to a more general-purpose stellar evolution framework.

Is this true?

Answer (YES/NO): NO